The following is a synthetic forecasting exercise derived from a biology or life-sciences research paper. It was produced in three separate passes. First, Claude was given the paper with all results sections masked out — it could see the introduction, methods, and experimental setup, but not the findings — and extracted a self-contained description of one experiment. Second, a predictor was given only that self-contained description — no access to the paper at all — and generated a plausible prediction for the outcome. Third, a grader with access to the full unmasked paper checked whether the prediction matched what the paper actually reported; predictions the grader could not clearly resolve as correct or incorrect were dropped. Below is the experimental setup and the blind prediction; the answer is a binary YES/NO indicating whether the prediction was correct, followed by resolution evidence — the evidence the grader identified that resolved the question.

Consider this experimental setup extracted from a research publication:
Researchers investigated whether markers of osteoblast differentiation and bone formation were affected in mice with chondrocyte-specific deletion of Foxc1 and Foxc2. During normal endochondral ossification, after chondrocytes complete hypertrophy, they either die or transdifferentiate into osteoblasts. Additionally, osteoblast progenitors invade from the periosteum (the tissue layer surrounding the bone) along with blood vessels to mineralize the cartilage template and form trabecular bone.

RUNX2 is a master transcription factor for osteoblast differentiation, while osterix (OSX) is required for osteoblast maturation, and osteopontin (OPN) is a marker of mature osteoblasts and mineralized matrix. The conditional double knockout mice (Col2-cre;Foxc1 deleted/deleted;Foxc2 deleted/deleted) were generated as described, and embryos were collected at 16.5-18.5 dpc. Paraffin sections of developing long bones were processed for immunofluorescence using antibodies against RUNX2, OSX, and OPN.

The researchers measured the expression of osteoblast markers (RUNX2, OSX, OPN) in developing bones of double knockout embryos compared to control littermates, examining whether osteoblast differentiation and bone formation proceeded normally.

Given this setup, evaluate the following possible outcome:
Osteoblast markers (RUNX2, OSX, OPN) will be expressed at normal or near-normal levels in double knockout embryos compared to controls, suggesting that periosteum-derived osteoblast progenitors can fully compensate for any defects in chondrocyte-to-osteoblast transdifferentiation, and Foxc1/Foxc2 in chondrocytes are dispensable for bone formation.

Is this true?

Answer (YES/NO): NO